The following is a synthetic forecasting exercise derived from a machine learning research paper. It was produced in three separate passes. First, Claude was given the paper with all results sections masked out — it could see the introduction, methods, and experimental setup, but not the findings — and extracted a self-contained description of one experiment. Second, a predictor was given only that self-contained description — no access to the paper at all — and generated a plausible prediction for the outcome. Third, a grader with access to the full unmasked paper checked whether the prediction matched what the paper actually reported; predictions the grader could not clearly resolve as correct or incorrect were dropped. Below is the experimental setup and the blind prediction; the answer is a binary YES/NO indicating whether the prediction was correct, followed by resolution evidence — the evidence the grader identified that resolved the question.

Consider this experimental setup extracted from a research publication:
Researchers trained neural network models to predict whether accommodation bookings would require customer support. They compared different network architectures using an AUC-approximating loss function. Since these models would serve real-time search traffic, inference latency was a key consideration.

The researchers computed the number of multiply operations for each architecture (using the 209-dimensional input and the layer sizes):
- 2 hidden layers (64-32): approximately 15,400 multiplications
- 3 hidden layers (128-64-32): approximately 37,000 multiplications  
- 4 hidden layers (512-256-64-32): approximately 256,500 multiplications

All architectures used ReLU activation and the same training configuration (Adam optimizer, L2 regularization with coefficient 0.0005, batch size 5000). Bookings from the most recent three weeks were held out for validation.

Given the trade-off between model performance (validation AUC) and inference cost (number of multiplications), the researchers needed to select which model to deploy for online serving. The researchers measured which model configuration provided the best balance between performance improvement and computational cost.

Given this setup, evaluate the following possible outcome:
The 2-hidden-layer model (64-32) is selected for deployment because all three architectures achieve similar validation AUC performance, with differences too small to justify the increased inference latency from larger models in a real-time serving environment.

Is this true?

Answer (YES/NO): NO